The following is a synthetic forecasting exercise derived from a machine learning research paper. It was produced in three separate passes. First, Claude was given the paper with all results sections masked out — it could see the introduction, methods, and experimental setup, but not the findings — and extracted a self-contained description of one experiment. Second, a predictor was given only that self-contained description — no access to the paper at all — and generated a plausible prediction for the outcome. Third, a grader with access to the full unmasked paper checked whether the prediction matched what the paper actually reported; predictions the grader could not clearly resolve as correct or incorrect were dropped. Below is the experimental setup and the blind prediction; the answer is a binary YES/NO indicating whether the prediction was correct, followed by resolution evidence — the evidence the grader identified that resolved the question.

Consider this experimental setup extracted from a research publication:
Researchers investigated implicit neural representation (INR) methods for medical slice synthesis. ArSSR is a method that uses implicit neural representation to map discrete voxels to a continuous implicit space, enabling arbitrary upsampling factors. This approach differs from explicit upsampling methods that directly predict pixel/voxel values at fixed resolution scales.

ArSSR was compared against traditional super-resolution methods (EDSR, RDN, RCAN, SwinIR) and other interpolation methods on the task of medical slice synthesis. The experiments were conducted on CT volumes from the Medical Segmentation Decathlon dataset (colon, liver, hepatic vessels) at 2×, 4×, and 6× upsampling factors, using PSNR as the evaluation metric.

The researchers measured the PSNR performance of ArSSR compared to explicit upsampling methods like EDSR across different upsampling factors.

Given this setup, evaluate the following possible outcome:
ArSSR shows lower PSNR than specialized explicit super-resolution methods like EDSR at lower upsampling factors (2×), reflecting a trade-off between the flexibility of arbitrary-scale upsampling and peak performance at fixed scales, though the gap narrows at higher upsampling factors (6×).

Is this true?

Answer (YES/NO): NO